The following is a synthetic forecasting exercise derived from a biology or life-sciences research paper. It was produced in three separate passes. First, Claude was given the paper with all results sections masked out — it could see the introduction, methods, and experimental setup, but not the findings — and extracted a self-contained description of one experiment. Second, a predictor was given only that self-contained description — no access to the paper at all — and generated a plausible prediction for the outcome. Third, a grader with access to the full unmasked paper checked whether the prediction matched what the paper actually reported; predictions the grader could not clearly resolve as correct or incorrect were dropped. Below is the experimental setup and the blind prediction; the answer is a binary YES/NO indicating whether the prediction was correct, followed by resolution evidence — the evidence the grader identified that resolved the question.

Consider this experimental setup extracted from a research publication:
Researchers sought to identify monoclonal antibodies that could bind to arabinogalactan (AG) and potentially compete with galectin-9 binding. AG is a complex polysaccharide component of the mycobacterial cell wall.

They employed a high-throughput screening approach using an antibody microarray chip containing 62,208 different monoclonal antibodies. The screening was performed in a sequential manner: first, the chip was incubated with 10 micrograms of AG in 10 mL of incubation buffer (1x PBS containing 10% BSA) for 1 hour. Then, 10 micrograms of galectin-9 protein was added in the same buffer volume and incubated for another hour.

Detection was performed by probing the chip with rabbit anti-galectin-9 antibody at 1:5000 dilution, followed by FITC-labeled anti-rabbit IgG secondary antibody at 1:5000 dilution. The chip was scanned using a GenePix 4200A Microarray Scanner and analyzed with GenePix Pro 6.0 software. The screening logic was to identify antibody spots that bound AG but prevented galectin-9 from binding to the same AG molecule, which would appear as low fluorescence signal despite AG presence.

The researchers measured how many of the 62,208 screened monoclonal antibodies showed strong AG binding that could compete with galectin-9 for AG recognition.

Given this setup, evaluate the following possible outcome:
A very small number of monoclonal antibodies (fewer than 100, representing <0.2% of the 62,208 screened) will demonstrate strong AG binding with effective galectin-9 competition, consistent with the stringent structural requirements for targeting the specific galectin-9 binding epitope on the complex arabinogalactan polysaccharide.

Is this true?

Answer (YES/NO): YES